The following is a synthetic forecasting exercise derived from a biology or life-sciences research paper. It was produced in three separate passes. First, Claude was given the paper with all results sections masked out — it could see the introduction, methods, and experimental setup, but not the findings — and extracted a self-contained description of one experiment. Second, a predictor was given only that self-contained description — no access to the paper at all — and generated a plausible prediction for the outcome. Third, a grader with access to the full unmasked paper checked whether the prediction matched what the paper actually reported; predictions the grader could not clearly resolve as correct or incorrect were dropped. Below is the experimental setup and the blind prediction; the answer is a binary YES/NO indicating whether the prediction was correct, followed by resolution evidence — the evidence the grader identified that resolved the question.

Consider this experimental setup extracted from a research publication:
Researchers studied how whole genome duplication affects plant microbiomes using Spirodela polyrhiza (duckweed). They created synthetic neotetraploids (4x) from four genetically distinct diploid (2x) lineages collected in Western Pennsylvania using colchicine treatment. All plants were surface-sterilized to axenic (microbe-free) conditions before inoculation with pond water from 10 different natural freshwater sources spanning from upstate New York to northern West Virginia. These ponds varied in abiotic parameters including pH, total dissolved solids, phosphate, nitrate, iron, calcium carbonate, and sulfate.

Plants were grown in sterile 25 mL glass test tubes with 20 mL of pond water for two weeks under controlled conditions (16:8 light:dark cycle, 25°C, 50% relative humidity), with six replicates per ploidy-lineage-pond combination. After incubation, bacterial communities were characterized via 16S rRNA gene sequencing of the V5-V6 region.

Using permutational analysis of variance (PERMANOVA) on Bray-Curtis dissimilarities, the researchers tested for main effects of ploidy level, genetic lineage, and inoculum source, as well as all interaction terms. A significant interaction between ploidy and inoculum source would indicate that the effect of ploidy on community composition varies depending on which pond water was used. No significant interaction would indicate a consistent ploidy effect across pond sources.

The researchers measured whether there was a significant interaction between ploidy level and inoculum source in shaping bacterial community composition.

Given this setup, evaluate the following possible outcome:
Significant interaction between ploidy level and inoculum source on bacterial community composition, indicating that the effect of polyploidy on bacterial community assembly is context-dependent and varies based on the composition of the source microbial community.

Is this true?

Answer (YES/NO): YES